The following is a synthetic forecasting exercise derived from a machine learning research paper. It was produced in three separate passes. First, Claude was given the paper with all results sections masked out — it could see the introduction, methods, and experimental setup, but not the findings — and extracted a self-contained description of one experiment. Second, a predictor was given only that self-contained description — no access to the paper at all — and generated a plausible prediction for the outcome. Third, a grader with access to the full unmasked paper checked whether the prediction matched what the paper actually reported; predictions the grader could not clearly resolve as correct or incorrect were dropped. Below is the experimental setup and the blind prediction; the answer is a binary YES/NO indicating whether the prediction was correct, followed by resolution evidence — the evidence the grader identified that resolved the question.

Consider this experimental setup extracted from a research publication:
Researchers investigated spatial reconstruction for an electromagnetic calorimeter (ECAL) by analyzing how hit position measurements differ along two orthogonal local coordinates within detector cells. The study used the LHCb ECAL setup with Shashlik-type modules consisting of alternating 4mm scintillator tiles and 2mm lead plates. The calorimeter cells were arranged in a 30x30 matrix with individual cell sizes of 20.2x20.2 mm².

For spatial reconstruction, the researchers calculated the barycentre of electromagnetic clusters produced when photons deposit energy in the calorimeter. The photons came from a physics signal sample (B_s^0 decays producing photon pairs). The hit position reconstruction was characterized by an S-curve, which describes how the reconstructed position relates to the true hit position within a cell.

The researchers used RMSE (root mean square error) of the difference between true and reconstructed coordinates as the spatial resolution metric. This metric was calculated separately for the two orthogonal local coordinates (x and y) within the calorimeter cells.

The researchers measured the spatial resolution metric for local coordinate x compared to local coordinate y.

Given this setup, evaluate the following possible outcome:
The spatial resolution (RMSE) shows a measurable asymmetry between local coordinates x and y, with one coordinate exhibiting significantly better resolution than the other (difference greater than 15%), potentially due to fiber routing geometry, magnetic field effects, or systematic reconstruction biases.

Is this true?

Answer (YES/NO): NO